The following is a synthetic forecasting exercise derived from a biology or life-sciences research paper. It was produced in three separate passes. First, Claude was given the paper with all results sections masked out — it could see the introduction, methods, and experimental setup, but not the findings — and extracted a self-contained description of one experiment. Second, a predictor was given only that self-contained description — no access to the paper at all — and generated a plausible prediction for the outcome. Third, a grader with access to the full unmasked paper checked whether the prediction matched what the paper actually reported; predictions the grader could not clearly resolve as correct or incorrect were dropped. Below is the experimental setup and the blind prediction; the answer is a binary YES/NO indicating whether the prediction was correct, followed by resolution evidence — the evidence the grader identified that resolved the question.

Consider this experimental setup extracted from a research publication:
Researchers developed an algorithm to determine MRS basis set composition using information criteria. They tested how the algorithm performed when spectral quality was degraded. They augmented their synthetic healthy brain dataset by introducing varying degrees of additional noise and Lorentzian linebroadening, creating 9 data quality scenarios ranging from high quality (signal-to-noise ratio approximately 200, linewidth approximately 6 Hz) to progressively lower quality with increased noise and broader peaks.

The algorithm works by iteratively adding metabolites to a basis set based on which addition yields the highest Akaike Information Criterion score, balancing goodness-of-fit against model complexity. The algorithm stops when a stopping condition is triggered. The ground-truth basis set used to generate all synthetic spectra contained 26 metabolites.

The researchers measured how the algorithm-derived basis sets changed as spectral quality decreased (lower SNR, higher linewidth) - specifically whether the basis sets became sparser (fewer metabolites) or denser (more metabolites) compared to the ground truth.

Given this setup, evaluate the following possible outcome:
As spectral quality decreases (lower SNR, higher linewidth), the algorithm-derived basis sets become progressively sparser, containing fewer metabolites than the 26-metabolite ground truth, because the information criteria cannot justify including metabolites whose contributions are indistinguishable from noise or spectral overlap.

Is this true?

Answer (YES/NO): YES